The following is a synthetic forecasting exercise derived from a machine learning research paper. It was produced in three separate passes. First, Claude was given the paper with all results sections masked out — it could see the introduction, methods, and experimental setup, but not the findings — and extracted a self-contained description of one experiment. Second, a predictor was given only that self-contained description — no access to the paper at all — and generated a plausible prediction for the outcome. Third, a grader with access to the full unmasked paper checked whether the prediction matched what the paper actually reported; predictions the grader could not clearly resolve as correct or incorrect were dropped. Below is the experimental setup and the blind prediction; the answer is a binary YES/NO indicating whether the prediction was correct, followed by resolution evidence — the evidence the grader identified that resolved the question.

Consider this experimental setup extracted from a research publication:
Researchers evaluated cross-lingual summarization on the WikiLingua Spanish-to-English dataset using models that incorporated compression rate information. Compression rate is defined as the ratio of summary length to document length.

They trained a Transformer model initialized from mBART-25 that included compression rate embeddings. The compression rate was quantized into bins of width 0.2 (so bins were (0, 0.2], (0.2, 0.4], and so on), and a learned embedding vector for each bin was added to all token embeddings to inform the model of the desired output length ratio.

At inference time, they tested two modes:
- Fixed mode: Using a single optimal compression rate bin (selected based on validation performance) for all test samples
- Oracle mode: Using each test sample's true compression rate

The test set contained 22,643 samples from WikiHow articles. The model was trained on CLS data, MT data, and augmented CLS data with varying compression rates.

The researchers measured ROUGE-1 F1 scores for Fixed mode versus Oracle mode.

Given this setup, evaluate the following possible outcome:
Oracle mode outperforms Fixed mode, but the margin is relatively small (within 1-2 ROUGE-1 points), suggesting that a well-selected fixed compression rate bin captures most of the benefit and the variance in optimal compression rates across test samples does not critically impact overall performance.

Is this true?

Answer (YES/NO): NO